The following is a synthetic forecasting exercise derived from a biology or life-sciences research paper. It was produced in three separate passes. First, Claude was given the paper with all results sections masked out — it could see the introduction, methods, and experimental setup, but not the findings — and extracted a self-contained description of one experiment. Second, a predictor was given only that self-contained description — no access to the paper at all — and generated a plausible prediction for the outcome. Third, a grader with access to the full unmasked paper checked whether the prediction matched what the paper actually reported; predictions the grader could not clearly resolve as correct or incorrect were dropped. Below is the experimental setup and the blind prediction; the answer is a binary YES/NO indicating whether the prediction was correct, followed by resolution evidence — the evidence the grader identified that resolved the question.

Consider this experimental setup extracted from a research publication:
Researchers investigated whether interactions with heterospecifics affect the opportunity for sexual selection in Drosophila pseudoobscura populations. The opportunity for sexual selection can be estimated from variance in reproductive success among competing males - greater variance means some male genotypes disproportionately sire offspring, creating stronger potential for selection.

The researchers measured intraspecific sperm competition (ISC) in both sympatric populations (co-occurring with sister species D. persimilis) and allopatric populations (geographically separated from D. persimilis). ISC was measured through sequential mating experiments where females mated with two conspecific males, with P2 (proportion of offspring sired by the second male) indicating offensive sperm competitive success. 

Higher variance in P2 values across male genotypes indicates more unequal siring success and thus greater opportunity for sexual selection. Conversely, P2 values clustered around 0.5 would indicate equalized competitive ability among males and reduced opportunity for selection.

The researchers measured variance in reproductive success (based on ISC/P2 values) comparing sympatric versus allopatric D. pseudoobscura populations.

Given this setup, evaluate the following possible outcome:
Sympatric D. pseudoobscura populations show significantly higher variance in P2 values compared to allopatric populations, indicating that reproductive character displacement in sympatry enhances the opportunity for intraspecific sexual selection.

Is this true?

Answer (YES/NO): NO